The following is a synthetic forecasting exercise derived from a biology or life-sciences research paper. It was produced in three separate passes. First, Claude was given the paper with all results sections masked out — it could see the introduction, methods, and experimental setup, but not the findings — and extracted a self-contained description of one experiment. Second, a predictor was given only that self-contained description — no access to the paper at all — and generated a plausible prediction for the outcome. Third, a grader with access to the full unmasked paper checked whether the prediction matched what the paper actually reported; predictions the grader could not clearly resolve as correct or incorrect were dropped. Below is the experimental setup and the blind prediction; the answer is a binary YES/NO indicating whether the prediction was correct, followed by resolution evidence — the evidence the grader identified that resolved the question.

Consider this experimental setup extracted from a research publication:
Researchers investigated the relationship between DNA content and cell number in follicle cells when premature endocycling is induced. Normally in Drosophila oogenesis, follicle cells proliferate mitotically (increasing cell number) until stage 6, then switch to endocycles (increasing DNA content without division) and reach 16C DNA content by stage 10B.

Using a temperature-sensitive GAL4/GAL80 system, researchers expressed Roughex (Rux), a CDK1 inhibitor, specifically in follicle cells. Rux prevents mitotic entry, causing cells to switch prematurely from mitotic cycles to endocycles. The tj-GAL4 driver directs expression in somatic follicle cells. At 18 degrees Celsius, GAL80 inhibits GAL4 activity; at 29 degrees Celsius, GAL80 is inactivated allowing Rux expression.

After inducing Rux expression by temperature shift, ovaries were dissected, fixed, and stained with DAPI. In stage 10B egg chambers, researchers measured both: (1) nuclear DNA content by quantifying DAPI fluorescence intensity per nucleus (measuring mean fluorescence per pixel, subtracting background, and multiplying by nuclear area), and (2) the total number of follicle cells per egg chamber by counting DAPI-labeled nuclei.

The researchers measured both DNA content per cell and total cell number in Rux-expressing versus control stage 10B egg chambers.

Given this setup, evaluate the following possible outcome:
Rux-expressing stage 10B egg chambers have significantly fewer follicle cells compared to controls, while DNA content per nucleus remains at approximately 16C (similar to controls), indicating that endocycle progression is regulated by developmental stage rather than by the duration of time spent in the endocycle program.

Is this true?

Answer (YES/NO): NO